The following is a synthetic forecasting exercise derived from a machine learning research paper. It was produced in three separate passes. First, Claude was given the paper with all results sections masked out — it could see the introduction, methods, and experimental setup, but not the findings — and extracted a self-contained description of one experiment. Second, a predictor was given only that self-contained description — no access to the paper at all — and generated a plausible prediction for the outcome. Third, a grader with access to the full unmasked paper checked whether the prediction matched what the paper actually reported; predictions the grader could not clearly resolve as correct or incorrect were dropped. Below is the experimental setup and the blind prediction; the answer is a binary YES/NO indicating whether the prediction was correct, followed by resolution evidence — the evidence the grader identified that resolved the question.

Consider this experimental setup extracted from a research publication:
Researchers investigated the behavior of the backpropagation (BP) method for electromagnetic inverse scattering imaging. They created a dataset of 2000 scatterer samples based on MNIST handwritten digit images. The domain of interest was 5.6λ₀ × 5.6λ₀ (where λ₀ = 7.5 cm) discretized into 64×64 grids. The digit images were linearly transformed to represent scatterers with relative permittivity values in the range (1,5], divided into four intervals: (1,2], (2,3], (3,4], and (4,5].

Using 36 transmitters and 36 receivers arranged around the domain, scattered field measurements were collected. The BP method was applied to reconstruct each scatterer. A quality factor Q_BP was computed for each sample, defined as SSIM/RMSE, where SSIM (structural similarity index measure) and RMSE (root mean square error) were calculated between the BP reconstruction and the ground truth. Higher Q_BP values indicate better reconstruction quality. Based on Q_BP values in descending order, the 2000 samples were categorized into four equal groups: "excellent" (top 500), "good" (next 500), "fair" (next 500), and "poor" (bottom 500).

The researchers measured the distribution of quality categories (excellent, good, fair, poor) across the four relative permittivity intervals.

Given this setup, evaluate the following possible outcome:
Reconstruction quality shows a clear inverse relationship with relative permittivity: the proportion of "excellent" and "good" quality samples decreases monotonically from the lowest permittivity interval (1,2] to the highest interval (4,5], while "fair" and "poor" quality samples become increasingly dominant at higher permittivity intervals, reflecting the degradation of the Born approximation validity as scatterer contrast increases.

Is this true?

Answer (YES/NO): YES